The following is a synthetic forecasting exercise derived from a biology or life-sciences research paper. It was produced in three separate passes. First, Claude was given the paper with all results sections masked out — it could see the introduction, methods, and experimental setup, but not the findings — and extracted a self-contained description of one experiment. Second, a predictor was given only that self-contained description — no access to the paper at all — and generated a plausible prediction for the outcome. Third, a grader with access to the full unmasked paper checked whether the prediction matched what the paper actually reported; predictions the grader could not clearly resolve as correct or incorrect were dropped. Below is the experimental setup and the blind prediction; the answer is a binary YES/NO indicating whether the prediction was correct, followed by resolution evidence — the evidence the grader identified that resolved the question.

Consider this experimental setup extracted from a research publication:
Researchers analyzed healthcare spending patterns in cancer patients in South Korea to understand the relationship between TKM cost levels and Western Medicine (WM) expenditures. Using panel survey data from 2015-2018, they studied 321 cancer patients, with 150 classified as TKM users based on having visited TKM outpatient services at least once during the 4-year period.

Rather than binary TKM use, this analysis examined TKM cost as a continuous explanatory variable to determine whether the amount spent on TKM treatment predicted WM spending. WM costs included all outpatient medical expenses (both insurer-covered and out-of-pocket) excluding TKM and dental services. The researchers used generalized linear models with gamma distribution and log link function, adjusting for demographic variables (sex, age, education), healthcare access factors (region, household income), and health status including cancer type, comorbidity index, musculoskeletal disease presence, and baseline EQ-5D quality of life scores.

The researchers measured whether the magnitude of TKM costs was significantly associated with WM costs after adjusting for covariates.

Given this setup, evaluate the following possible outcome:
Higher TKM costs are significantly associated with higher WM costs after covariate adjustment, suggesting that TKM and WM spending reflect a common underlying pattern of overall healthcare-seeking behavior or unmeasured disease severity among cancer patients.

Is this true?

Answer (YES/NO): NO